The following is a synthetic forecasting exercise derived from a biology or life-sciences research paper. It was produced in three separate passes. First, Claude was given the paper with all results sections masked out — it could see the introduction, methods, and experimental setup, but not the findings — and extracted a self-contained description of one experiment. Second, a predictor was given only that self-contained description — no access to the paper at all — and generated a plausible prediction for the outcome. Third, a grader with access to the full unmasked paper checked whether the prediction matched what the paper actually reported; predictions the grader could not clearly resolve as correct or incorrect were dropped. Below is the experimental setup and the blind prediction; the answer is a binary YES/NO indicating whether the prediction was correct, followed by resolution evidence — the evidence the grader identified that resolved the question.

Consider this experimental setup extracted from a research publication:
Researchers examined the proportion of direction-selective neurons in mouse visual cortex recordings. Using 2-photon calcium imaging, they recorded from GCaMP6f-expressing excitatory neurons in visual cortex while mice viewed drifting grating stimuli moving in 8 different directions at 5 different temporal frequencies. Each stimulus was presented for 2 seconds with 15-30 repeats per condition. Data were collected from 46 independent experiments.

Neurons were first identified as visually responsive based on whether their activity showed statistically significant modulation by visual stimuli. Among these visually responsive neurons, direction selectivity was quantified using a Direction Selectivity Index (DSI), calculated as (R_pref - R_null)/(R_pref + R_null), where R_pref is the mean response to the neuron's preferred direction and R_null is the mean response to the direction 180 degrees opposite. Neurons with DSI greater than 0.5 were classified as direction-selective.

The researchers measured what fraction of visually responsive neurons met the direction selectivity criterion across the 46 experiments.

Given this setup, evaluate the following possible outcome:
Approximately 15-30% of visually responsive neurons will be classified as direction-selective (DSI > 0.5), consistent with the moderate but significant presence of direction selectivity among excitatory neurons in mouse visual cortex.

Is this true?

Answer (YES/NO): NO